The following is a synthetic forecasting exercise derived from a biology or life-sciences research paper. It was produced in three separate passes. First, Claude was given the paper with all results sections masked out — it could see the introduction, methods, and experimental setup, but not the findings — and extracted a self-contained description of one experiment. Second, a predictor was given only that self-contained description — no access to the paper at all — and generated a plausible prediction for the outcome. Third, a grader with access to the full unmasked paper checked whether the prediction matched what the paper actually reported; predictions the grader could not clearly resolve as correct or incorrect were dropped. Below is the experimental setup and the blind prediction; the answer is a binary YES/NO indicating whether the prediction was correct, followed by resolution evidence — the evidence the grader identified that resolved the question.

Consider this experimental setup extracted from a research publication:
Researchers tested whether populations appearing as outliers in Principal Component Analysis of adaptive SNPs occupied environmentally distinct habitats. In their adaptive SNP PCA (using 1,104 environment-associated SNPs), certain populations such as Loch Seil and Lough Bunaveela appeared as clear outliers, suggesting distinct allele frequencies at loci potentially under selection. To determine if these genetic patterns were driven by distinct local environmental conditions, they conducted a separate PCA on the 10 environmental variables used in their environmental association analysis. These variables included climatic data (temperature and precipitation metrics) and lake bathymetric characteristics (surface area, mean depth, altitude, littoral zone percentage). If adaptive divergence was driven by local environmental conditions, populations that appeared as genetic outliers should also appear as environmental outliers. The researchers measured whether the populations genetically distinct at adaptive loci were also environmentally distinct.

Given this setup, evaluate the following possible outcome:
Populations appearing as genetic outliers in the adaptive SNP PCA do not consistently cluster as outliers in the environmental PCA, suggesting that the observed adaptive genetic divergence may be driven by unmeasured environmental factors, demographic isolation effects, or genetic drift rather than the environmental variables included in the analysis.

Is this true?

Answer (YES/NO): YES